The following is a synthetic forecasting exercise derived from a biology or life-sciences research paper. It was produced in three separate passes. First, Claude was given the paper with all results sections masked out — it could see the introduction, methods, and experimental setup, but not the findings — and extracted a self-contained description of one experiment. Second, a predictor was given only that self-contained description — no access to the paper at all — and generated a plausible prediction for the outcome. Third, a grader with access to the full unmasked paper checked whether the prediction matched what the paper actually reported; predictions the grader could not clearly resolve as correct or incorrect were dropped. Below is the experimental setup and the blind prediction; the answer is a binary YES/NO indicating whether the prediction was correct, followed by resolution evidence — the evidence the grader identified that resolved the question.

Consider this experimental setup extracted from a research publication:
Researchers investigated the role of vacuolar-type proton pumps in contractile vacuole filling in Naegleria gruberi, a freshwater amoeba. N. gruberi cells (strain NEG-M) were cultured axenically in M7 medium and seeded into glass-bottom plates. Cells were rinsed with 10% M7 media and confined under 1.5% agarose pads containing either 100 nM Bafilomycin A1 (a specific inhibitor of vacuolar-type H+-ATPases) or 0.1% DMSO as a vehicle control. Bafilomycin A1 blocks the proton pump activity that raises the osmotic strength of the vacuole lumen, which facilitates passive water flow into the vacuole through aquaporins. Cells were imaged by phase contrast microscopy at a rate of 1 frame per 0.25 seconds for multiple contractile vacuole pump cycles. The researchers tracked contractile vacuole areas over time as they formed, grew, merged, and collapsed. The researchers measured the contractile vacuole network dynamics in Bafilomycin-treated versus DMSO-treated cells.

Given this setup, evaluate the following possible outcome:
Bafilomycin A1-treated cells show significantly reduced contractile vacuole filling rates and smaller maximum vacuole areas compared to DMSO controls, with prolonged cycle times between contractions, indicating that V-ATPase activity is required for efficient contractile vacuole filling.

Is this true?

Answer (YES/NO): NO